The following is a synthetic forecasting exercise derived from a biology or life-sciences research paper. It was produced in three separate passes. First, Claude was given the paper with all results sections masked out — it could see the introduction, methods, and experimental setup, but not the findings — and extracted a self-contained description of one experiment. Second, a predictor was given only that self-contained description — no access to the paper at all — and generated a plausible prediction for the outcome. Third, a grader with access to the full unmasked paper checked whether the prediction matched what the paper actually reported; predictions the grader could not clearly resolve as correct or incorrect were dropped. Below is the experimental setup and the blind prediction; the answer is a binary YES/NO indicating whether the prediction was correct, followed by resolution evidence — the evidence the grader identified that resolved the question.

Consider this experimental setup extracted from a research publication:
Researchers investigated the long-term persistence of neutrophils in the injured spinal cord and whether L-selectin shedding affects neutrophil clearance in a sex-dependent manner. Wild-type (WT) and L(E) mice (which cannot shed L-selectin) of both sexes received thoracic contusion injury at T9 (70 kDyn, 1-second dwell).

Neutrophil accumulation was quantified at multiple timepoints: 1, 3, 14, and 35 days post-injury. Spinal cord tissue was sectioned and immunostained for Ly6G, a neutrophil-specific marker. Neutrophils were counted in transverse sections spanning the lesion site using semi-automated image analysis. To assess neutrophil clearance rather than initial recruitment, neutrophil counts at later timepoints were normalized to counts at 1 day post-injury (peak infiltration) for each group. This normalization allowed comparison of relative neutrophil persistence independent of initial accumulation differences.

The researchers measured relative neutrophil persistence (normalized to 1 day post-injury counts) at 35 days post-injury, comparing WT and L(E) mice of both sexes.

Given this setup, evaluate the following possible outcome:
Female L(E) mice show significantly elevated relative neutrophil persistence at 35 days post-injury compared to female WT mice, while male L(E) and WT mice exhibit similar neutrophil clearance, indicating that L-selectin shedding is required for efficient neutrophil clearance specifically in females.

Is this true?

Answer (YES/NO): YES